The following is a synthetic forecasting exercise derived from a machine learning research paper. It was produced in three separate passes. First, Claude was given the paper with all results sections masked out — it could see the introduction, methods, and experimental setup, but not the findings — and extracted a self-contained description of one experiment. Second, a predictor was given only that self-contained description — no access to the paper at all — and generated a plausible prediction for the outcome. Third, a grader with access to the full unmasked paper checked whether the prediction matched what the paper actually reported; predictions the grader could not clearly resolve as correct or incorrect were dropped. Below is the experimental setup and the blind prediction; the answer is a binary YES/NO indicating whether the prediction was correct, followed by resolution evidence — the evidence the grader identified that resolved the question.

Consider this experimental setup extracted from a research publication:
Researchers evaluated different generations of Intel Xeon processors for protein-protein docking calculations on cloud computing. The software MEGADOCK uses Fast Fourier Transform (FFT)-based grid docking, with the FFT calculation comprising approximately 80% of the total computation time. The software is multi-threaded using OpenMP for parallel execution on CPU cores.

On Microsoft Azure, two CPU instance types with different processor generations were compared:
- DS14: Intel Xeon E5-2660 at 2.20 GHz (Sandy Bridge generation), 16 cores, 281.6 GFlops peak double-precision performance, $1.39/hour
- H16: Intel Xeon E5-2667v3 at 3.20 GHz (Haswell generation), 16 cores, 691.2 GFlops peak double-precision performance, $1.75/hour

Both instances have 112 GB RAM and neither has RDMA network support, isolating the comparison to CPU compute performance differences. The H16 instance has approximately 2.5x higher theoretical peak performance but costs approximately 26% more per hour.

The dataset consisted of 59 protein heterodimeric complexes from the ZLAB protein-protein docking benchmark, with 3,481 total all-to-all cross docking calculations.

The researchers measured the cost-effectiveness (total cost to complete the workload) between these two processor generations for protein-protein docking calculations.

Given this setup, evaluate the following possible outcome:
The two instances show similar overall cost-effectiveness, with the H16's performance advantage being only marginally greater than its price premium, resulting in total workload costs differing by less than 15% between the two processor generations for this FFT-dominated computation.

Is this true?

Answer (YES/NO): NO